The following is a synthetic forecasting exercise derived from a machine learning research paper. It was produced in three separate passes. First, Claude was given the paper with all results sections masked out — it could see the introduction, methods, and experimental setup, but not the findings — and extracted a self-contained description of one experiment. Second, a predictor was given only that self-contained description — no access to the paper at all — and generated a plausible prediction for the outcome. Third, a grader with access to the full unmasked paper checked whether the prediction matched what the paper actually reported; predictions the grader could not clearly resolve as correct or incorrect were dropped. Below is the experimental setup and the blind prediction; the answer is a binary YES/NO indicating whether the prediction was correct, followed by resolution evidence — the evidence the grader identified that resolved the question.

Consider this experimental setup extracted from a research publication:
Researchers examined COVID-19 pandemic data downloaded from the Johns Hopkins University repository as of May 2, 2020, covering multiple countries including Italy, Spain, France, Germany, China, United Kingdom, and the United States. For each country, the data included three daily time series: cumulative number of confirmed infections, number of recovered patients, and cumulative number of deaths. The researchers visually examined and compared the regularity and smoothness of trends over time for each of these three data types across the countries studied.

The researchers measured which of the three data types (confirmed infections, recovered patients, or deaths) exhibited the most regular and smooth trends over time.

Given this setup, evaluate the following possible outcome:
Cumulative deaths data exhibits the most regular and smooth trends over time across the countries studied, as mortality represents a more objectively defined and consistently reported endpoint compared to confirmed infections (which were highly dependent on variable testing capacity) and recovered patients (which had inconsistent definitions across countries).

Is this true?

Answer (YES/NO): YES